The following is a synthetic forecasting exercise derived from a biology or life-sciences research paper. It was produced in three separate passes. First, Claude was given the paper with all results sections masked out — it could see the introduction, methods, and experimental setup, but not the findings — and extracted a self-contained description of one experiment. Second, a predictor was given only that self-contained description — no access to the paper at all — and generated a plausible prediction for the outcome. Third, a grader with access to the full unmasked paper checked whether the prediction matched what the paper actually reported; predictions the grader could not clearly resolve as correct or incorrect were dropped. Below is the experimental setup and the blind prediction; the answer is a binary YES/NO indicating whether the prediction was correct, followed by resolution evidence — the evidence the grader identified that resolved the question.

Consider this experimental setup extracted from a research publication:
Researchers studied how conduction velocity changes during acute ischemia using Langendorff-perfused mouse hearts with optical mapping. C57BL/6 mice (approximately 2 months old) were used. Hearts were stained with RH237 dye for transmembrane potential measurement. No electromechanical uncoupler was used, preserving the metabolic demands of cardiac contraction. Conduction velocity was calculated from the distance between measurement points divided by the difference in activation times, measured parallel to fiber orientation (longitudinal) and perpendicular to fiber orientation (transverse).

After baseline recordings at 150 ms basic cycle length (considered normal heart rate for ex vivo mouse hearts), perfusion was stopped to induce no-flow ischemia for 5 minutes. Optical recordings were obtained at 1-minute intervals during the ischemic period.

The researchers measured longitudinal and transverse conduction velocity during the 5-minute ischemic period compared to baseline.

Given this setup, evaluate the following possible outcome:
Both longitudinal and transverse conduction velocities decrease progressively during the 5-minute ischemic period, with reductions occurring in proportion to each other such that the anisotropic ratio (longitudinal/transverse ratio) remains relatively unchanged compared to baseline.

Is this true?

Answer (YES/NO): NO